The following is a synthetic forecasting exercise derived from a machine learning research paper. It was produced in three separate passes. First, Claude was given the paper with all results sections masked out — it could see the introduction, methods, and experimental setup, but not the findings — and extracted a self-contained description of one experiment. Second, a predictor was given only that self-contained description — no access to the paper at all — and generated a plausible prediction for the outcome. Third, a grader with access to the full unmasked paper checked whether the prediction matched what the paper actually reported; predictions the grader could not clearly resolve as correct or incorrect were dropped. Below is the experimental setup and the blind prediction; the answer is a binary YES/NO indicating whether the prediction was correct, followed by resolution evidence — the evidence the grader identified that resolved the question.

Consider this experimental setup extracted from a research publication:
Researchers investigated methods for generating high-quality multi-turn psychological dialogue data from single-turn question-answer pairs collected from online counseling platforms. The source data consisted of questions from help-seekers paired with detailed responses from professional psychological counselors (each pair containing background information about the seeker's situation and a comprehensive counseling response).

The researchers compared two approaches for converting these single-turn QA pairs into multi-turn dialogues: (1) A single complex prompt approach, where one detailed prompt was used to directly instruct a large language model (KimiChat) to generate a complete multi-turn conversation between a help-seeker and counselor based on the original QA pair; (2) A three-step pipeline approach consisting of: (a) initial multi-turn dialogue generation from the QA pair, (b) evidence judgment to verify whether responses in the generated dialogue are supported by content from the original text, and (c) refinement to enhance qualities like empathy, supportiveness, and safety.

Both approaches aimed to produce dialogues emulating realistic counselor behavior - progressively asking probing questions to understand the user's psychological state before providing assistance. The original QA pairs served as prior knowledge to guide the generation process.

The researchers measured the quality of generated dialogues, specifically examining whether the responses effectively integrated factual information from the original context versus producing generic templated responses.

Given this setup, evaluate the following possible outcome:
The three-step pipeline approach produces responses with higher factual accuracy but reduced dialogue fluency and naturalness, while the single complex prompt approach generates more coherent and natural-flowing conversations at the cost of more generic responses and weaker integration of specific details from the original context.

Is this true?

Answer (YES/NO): NO